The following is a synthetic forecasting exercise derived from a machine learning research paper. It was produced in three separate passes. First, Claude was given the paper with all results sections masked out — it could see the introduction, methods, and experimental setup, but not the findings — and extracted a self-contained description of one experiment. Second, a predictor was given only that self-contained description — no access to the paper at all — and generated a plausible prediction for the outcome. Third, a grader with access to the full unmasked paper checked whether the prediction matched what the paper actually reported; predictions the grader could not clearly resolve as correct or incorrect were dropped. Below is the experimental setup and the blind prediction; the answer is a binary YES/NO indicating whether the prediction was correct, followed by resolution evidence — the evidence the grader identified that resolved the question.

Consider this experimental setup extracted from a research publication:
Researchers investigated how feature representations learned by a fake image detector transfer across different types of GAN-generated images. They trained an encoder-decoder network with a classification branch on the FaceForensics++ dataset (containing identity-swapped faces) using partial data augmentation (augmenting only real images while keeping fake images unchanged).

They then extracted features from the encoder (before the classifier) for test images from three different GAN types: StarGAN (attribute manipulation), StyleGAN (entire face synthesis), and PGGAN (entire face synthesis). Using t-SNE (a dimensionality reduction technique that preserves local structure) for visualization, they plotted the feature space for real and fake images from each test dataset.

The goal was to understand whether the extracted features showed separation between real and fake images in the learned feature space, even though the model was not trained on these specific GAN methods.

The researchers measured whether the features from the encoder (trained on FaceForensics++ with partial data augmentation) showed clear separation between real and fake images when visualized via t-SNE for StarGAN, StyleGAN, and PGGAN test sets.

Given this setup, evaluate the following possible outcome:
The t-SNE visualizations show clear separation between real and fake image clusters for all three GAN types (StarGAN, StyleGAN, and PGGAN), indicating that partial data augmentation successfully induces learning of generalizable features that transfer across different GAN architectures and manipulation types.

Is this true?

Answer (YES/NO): YES